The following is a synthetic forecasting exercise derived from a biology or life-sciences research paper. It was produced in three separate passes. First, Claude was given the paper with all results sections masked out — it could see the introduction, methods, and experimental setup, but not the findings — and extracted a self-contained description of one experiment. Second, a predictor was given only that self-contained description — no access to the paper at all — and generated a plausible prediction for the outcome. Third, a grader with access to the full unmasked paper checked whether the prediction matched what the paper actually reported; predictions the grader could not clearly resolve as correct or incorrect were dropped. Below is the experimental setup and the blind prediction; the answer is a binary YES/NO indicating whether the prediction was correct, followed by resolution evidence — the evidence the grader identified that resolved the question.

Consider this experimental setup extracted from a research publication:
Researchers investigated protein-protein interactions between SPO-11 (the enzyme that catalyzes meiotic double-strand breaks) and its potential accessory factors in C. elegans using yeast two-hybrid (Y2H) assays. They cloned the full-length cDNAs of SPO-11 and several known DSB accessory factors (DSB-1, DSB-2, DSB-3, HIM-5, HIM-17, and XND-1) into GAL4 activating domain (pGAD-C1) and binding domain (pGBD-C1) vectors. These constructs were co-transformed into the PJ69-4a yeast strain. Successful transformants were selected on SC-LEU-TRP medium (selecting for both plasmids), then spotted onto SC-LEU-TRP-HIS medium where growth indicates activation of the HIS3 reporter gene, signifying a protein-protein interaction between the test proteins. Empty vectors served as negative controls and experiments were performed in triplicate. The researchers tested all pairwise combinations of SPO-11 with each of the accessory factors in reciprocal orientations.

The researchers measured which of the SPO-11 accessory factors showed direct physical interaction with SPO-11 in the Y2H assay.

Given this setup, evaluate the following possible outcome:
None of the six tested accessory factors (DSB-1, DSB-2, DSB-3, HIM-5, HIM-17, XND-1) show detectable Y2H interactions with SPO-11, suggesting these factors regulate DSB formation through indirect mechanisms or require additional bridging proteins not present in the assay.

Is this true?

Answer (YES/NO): NO